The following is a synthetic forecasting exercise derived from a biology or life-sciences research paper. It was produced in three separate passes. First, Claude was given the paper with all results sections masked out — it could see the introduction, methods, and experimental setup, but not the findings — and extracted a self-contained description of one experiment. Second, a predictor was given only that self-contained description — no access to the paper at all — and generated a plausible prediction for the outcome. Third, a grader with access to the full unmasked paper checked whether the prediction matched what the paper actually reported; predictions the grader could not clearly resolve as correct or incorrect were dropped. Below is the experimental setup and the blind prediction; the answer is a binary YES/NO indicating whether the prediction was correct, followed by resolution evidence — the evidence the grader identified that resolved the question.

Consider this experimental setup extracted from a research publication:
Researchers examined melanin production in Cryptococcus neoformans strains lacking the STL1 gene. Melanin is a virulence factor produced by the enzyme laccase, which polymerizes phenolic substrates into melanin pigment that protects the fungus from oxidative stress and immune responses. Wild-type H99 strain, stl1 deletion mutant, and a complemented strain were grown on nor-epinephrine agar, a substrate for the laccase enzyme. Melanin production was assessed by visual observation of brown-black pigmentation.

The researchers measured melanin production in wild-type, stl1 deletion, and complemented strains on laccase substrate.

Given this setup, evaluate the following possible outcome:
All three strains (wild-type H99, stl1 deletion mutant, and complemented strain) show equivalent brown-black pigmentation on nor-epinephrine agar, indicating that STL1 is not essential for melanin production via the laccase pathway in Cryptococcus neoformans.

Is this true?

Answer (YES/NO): NO